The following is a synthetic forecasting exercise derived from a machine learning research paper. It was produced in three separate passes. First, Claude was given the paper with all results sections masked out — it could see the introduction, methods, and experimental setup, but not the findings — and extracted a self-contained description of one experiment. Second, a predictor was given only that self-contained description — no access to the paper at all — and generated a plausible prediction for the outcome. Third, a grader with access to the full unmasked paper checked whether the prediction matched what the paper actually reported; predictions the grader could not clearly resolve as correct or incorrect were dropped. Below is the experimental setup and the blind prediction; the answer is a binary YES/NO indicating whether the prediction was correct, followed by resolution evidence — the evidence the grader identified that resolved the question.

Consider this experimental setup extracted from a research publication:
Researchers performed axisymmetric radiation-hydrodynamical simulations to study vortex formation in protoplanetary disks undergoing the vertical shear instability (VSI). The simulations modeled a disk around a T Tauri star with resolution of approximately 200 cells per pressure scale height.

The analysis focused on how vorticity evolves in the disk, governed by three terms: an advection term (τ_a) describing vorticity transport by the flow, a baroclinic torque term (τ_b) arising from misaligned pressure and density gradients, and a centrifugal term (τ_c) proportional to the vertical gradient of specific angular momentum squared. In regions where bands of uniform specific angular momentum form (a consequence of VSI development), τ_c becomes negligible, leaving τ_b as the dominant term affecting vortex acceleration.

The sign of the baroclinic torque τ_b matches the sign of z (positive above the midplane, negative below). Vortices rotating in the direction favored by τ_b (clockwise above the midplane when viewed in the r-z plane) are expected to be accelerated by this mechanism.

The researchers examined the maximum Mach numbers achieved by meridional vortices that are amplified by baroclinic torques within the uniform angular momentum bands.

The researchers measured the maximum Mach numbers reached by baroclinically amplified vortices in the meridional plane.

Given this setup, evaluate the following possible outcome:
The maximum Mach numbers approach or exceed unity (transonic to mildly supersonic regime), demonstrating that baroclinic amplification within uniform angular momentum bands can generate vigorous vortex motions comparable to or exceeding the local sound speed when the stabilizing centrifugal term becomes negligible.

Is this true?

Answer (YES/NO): NO